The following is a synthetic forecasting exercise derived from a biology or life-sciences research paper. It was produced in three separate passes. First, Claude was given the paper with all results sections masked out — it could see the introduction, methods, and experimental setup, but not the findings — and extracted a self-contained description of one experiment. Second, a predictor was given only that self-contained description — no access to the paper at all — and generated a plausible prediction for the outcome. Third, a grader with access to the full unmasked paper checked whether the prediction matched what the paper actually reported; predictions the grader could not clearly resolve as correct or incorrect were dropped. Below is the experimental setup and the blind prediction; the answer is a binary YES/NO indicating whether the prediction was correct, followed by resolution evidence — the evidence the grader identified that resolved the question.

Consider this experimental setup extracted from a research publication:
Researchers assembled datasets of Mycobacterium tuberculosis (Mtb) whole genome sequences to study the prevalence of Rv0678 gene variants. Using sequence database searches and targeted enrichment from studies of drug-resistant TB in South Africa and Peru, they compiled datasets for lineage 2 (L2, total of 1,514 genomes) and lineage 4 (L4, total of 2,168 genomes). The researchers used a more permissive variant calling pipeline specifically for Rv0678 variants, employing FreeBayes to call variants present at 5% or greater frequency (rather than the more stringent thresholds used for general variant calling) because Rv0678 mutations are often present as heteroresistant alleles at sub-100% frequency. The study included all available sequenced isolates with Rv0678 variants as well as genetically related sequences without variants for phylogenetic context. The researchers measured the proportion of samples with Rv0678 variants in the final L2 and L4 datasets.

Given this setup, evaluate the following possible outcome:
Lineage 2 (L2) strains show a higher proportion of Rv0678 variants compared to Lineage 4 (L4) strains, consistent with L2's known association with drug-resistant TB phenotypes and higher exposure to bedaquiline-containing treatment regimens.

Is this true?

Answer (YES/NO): NO